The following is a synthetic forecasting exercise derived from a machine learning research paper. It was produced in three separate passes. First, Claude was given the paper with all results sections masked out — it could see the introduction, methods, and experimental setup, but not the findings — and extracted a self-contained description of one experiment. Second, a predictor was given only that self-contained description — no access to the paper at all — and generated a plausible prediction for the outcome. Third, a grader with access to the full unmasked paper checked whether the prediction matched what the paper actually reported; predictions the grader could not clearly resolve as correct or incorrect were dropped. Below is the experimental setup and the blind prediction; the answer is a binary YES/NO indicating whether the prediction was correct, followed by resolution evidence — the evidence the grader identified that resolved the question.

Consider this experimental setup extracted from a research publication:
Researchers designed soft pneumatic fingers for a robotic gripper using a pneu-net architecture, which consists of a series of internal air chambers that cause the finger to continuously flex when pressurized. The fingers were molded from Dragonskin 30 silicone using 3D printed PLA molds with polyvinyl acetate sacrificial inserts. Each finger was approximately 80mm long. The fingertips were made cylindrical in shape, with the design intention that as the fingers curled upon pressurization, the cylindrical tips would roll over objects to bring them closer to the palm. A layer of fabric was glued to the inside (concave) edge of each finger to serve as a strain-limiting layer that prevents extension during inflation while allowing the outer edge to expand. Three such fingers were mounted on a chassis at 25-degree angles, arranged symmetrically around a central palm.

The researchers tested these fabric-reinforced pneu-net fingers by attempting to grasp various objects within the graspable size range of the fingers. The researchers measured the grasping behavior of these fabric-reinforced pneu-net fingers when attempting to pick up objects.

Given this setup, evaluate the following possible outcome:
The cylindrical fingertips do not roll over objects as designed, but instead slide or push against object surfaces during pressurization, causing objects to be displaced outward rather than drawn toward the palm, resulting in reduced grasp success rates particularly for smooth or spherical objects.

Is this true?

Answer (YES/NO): NO